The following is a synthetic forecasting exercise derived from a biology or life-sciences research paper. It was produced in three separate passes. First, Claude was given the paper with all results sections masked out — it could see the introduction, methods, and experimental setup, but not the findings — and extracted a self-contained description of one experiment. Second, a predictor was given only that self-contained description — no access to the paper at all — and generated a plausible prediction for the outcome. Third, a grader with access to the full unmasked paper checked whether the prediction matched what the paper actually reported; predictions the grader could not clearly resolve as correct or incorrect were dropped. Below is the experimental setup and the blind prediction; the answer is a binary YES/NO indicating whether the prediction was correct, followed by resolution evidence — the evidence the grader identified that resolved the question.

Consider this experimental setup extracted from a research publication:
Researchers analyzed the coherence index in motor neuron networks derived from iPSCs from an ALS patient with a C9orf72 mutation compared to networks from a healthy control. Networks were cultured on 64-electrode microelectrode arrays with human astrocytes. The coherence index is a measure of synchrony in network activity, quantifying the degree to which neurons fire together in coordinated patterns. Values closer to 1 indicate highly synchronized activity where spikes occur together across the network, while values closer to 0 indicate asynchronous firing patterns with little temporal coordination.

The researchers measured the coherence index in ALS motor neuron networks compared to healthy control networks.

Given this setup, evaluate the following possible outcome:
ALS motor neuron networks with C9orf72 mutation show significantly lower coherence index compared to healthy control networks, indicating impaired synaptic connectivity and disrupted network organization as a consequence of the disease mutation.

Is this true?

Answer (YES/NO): NO